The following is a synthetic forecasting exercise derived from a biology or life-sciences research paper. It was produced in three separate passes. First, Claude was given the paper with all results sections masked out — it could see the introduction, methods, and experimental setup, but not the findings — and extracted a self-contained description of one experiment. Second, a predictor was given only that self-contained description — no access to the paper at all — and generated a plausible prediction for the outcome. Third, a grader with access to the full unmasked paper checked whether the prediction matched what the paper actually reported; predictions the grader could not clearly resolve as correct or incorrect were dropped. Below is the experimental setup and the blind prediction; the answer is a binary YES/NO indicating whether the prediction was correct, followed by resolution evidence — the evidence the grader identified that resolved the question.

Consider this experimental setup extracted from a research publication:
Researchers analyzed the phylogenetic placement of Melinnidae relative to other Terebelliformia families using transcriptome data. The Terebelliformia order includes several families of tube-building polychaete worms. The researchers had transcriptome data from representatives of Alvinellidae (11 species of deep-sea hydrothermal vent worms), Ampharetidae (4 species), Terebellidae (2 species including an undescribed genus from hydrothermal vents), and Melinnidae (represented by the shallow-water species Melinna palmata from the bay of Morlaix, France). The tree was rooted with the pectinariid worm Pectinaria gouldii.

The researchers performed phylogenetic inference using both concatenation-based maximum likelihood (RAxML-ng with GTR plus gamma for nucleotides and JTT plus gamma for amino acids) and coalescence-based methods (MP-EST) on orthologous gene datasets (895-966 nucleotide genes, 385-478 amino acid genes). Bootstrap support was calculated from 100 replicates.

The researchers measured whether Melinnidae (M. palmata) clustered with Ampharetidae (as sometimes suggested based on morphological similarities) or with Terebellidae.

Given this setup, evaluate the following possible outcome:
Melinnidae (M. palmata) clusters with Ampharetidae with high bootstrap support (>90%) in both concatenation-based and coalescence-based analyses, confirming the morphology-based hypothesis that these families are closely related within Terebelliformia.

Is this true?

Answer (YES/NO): NO